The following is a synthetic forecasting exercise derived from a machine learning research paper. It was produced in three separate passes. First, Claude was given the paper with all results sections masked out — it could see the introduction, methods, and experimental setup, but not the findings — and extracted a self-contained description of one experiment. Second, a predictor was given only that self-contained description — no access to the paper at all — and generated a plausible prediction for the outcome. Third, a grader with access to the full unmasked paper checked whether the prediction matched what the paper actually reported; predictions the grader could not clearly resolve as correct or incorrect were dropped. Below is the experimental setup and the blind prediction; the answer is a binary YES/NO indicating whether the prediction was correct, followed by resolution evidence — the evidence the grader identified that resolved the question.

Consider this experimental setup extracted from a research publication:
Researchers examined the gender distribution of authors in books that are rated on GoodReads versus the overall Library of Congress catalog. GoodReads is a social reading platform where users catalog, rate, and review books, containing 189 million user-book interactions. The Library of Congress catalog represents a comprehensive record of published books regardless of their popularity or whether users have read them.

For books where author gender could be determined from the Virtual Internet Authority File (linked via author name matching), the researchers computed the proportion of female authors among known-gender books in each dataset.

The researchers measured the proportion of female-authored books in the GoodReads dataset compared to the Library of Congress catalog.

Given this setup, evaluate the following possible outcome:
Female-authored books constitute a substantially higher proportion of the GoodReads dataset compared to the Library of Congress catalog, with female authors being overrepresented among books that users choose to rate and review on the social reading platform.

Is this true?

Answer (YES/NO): YES